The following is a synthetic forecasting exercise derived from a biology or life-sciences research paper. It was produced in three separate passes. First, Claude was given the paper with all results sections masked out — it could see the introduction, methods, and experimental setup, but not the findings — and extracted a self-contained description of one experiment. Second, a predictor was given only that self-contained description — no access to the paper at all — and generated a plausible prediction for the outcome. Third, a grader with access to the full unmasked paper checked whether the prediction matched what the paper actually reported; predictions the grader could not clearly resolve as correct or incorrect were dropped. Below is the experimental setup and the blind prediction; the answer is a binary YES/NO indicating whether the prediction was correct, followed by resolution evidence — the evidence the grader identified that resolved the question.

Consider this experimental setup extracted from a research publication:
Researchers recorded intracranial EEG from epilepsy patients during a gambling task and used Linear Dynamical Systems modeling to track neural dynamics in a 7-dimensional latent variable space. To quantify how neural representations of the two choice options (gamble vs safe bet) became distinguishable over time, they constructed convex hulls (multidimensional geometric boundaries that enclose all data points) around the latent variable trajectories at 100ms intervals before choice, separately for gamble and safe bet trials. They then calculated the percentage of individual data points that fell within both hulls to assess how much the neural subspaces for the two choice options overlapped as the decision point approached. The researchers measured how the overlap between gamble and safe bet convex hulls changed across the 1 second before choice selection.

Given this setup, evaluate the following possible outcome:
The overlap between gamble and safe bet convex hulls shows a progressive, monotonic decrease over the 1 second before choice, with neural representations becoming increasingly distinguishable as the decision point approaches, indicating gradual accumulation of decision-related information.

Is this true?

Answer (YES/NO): NO